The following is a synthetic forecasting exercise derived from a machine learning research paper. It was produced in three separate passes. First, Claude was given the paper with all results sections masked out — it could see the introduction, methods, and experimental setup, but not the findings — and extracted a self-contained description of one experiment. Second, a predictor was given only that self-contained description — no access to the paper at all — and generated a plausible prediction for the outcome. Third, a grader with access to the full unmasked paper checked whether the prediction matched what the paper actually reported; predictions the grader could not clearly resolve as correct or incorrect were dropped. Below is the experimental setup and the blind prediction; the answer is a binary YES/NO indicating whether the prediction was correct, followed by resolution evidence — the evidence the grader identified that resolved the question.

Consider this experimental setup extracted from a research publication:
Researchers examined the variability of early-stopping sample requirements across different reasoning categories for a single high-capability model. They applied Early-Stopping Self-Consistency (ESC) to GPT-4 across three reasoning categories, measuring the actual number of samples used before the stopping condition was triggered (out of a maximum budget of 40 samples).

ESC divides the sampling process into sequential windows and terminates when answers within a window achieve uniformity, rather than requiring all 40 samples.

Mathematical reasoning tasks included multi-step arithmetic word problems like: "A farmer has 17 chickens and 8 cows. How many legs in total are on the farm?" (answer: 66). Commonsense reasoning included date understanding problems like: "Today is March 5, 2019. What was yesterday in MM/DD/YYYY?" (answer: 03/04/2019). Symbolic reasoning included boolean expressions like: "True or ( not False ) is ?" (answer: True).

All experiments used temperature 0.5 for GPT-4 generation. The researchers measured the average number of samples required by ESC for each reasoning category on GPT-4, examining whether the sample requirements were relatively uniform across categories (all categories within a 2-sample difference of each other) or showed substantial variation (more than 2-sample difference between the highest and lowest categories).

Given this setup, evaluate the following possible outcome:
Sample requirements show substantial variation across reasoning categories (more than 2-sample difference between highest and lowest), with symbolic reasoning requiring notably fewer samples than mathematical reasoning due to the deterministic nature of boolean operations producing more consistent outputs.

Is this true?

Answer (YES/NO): YES